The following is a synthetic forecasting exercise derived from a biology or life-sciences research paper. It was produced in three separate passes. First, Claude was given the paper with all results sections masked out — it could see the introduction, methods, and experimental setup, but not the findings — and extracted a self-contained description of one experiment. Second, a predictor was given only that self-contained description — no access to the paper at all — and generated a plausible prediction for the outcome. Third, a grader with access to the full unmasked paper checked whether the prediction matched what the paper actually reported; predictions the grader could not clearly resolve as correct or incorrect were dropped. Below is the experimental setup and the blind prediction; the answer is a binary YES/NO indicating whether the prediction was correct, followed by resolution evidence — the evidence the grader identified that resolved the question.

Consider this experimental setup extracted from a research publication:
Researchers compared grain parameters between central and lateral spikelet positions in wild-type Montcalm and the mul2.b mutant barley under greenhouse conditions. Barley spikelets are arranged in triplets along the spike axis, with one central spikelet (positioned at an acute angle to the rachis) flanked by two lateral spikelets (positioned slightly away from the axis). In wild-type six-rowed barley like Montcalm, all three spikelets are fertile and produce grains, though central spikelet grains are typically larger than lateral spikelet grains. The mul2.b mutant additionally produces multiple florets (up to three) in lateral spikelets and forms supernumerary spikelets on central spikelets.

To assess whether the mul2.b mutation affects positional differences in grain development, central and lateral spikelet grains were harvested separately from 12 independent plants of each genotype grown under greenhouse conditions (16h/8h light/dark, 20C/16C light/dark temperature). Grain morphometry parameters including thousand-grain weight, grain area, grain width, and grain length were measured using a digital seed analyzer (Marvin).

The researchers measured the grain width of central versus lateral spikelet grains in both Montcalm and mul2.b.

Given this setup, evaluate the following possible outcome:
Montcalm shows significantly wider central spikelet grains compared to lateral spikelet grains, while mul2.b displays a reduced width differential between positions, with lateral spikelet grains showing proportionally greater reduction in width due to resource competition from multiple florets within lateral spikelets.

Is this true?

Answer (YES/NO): NO